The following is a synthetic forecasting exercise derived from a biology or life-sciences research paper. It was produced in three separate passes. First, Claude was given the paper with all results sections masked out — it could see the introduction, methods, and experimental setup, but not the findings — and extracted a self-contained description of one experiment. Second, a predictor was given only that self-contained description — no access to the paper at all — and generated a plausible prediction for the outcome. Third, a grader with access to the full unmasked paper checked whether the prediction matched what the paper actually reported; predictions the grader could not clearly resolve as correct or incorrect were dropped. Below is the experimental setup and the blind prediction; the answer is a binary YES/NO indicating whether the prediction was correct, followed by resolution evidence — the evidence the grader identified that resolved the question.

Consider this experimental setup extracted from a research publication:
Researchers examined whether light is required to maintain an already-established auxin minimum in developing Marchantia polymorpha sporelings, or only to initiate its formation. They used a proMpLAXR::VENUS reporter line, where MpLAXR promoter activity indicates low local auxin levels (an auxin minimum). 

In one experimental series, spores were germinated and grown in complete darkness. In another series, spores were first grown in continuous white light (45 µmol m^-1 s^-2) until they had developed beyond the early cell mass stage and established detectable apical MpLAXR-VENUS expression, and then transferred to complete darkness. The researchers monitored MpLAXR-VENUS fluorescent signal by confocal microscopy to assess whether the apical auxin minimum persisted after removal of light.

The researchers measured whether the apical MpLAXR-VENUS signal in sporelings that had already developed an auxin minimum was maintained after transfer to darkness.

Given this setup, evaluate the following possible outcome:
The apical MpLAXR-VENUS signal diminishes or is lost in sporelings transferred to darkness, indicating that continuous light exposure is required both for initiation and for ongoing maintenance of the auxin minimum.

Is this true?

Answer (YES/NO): NO